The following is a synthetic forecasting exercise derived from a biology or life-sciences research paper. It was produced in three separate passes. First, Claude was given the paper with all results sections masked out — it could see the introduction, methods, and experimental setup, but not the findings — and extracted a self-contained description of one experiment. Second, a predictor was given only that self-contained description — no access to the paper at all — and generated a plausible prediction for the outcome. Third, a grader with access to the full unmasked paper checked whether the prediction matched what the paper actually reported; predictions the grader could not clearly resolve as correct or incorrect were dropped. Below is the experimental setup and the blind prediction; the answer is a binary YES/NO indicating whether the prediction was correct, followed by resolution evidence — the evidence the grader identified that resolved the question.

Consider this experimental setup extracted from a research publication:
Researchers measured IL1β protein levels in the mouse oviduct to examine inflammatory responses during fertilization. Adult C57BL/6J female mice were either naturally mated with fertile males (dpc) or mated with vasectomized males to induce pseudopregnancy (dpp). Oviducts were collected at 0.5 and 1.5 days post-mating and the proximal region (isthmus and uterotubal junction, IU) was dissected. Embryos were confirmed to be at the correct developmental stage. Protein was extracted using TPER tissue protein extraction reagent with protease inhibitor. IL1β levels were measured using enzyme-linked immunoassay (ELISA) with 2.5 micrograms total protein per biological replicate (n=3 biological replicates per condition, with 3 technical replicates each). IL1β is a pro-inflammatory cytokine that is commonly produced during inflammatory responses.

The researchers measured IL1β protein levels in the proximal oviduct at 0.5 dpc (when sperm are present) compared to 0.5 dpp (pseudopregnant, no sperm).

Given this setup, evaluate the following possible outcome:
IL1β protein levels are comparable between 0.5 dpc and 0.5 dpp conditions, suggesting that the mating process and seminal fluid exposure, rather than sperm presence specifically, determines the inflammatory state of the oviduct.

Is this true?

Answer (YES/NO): NO